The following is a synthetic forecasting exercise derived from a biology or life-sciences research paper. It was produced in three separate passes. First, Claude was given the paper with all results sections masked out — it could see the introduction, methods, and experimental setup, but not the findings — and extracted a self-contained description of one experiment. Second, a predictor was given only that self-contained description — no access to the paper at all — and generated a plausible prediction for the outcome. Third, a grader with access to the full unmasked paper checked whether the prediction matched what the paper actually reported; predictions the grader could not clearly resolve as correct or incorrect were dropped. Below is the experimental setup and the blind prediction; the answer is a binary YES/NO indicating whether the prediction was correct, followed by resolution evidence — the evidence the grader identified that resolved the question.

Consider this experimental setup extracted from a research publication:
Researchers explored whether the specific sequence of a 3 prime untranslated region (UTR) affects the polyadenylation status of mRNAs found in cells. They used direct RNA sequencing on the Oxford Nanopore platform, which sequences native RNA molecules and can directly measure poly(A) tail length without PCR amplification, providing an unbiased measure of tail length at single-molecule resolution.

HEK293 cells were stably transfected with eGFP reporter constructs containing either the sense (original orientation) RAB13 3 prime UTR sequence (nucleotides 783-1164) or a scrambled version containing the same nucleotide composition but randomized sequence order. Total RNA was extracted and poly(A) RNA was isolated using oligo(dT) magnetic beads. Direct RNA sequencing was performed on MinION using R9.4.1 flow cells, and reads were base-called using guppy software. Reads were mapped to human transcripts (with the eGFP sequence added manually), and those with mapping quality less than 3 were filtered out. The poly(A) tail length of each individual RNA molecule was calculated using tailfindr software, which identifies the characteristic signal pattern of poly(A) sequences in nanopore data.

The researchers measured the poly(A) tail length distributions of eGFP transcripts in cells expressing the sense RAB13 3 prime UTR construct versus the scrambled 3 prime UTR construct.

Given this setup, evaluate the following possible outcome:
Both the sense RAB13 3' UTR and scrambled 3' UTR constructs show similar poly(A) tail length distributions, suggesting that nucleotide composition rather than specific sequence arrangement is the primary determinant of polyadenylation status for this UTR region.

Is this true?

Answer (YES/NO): NO